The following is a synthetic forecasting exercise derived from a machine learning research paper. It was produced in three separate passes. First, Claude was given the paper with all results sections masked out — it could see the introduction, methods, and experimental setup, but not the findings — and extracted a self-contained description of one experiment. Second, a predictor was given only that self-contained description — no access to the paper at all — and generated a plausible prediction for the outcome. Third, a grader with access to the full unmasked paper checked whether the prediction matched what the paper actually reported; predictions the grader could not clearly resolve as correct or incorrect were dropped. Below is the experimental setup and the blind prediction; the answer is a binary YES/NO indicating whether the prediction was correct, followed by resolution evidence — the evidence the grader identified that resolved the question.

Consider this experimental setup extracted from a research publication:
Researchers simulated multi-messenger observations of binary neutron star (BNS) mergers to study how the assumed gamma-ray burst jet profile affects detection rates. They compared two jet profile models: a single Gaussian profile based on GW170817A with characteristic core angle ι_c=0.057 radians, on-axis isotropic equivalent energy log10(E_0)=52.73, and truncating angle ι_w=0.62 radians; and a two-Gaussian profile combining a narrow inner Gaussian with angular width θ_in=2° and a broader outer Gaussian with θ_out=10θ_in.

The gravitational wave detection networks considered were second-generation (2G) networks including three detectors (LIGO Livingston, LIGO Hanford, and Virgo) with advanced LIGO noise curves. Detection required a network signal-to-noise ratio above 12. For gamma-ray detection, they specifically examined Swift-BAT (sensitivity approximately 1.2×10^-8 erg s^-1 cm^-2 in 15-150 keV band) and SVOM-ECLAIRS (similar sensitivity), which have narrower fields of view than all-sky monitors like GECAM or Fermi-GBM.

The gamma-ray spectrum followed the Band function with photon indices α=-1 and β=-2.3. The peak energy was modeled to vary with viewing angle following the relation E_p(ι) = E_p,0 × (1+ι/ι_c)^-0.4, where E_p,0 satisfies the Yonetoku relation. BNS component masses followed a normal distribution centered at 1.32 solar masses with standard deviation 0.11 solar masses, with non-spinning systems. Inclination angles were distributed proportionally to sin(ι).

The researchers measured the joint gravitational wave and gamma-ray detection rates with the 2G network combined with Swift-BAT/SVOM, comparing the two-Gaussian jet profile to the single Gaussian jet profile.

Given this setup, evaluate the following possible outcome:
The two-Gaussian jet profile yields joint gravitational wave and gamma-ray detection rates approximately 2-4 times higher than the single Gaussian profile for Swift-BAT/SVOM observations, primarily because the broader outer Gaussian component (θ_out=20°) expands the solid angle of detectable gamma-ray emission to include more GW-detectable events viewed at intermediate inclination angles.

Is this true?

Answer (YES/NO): NO